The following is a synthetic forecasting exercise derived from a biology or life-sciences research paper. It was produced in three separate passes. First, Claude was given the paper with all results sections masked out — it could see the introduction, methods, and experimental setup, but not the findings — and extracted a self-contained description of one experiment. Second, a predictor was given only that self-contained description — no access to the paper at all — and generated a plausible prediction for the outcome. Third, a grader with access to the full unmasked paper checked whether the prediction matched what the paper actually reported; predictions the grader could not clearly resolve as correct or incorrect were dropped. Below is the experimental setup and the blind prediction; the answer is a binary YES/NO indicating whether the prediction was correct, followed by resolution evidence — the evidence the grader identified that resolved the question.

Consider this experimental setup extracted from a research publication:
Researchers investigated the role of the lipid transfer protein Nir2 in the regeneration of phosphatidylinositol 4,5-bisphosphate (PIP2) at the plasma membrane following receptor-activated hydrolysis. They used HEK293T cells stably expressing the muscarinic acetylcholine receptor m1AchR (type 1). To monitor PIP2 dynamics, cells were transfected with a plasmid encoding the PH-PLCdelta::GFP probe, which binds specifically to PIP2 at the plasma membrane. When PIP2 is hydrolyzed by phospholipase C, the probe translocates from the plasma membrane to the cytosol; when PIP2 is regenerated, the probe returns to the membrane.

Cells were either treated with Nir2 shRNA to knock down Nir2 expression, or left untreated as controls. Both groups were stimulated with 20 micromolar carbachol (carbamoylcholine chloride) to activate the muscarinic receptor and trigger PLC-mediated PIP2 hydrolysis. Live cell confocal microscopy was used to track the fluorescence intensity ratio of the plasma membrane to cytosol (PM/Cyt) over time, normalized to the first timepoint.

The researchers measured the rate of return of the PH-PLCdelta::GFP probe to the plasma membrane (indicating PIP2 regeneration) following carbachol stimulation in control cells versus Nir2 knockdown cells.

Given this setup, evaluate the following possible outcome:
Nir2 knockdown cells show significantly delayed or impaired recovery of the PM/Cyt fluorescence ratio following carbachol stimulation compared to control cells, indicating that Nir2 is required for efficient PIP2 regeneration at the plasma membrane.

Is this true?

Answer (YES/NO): YES